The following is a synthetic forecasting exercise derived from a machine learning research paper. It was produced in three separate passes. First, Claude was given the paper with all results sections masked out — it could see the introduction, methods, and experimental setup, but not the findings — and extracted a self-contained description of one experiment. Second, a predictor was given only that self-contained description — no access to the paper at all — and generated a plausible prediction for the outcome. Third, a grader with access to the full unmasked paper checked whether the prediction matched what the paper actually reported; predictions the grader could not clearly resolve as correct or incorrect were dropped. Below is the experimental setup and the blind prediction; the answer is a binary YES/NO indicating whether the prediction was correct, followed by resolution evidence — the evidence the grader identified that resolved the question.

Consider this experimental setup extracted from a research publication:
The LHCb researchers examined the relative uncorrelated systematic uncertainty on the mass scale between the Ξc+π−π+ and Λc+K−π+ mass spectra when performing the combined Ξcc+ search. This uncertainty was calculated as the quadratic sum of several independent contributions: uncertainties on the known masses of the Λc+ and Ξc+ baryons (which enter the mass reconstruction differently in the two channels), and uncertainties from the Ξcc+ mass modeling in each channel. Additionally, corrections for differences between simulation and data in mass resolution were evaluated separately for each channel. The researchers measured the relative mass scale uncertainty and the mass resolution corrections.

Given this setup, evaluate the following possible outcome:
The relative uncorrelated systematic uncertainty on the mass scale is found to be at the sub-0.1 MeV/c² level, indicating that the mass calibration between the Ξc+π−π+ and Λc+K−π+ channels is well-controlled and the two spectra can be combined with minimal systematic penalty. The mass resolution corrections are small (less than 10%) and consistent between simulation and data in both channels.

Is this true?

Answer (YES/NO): NO